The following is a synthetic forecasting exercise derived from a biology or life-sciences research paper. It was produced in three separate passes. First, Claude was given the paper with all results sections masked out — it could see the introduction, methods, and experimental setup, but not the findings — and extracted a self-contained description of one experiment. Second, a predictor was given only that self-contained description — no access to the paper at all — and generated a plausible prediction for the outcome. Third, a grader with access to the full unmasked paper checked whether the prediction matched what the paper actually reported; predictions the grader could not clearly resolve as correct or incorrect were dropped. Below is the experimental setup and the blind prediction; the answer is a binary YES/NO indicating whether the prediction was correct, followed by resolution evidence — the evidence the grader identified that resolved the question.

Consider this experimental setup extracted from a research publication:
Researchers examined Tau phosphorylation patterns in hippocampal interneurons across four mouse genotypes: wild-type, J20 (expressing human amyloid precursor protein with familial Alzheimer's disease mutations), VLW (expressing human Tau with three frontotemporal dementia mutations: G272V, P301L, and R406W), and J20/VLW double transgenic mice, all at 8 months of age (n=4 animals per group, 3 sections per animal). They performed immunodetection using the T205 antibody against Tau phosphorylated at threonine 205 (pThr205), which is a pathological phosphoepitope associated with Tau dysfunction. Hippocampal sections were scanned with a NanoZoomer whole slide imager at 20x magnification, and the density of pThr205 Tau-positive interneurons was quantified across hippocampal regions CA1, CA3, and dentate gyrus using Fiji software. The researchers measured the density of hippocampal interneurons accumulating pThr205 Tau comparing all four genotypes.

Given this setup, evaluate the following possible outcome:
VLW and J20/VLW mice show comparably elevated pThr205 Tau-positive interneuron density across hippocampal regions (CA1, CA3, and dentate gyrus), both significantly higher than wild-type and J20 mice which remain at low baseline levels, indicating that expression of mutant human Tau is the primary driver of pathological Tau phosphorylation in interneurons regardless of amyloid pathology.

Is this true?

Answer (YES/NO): NO